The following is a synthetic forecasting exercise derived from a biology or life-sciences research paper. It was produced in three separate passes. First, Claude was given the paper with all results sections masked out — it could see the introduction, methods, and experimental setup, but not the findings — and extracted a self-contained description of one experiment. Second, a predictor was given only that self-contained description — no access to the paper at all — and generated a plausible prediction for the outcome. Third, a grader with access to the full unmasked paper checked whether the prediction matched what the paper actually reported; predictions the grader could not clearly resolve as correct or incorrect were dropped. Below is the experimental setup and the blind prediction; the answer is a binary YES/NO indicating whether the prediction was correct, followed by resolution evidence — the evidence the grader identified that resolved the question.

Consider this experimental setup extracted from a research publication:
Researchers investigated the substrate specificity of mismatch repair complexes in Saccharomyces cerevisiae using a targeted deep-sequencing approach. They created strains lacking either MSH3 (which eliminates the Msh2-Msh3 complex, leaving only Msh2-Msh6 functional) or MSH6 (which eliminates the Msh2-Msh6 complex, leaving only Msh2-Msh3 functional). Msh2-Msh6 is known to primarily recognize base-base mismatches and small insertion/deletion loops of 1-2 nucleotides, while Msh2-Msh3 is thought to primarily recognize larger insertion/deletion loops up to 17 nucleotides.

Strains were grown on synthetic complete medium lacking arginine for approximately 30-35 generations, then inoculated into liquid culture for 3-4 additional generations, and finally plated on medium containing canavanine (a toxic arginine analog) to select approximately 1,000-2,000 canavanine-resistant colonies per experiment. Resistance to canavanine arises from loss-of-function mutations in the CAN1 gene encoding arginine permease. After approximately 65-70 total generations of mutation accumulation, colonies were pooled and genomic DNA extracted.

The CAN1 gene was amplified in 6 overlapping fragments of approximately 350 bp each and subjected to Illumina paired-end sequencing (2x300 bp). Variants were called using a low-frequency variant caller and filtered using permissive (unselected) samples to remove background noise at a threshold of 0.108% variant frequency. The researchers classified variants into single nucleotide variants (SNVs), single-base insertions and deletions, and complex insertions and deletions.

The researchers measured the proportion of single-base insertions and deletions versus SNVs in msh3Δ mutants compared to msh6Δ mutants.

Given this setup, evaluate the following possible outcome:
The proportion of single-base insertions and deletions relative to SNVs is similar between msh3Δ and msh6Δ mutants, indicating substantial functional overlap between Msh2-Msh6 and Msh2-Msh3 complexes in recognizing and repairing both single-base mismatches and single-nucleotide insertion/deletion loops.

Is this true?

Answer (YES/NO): NO